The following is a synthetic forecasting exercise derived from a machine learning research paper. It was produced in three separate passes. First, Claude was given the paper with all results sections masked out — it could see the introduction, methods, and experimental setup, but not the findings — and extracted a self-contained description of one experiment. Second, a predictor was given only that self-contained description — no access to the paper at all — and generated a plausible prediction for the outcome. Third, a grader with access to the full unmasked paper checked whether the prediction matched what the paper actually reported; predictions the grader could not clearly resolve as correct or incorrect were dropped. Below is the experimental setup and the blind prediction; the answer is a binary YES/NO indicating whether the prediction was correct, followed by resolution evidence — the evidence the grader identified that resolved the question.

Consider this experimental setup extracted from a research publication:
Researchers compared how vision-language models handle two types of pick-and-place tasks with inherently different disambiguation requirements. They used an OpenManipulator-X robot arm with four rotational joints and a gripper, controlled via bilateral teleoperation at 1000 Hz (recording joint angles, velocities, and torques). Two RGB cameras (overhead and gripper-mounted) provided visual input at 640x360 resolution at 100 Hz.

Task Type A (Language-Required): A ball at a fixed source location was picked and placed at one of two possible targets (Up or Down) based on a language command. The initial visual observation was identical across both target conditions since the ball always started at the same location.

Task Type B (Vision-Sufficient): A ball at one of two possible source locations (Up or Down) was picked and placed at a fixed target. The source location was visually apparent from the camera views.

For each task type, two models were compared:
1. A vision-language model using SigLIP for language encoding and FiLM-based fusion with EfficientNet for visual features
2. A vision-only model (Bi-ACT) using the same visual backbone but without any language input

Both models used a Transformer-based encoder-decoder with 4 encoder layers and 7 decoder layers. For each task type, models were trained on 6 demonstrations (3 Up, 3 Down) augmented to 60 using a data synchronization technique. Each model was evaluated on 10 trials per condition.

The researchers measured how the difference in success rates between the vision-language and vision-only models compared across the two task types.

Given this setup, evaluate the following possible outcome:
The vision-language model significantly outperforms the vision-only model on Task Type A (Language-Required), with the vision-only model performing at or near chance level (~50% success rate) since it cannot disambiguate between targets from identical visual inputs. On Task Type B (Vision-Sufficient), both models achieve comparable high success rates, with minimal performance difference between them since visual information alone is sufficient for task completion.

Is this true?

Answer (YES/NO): YES